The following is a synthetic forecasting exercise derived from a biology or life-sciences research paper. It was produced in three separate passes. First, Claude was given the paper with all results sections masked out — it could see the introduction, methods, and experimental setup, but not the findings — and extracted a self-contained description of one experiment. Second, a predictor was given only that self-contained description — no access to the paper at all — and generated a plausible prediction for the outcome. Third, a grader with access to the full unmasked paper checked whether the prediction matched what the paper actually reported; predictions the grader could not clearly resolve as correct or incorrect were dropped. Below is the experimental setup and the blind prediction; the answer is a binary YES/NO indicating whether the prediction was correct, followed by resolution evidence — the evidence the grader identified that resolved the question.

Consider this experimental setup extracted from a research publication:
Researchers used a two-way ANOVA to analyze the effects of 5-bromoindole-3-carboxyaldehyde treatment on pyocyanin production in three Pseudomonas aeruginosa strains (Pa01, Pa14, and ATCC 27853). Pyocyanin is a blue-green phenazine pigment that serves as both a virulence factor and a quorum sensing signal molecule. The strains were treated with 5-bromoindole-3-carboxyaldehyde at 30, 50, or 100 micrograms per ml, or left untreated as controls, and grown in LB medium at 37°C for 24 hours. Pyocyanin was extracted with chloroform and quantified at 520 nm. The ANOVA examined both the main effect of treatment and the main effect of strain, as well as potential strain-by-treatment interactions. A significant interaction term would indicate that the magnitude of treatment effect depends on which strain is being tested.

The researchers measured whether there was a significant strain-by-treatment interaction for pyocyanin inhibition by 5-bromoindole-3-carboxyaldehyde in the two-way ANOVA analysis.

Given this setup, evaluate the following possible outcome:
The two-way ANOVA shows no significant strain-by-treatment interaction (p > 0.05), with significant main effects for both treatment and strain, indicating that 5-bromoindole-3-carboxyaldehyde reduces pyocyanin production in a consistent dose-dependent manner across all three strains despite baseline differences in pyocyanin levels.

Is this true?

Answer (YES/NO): NO